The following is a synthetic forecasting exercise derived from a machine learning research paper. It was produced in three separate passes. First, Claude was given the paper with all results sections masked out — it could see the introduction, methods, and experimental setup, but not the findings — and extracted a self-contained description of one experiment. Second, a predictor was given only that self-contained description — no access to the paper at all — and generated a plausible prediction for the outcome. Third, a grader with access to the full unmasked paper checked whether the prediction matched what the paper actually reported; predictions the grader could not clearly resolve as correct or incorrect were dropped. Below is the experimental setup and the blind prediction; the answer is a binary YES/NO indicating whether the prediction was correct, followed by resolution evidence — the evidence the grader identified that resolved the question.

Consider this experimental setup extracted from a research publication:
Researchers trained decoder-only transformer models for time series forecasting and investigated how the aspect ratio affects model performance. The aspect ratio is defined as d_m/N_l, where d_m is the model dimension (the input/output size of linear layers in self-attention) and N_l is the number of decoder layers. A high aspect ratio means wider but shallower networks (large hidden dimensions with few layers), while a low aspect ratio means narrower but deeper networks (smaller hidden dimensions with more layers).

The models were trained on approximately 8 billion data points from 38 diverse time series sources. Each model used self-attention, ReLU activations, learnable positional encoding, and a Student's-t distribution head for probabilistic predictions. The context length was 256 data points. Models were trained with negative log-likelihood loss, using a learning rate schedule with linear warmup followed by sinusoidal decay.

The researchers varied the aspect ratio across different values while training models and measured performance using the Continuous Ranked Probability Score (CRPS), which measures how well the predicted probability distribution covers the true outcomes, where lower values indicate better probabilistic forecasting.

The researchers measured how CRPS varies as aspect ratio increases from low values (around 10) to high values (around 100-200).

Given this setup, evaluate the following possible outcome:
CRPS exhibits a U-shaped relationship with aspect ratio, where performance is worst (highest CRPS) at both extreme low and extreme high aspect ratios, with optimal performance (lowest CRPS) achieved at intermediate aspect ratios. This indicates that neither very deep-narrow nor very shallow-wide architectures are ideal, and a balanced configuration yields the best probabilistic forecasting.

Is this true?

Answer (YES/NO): NO